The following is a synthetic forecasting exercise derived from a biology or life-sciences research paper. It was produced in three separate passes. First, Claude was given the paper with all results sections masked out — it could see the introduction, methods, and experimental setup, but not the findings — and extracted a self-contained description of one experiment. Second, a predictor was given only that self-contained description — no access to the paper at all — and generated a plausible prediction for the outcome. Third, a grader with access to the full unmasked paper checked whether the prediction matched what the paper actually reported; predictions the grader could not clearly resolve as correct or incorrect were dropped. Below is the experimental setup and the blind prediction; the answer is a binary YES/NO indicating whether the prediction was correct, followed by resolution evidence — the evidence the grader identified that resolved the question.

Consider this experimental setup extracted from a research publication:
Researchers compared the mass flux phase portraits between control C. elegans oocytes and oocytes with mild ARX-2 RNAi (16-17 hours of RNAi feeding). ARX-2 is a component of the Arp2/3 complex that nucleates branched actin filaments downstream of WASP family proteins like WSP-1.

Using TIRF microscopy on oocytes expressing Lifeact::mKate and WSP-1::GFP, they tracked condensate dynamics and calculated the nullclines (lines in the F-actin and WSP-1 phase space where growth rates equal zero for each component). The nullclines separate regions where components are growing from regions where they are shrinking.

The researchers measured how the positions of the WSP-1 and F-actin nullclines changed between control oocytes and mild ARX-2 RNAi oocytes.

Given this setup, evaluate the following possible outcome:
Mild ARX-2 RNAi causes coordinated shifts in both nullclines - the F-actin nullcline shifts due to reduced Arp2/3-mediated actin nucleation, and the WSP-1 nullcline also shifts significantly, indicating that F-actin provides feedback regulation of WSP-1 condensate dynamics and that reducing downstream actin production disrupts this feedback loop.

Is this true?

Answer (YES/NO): NO